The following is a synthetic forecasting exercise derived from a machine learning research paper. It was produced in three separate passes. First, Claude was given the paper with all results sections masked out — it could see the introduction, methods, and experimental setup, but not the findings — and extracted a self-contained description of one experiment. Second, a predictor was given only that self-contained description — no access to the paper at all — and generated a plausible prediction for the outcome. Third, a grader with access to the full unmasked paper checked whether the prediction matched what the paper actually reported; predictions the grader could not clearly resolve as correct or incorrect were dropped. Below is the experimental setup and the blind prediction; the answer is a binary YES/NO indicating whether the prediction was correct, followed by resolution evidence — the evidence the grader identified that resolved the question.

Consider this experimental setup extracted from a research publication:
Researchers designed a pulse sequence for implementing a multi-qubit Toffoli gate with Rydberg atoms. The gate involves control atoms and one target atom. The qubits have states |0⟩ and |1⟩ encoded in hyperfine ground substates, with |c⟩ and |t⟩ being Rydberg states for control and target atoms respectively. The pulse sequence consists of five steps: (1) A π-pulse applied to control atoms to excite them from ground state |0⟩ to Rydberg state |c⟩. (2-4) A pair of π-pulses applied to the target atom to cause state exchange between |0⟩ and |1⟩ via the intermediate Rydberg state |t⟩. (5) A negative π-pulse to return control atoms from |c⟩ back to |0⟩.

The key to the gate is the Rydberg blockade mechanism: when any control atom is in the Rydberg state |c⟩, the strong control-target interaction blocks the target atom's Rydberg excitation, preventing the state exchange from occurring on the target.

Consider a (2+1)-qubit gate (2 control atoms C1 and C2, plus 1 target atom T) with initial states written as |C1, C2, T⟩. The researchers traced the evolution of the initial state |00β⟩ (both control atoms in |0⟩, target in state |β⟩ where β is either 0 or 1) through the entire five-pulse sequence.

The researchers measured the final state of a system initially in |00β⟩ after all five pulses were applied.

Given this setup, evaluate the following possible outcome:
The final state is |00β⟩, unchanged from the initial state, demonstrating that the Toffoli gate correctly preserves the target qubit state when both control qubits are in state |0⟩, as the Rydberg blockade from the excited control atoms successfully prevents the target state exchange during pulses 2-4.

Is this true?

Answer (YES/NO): YES